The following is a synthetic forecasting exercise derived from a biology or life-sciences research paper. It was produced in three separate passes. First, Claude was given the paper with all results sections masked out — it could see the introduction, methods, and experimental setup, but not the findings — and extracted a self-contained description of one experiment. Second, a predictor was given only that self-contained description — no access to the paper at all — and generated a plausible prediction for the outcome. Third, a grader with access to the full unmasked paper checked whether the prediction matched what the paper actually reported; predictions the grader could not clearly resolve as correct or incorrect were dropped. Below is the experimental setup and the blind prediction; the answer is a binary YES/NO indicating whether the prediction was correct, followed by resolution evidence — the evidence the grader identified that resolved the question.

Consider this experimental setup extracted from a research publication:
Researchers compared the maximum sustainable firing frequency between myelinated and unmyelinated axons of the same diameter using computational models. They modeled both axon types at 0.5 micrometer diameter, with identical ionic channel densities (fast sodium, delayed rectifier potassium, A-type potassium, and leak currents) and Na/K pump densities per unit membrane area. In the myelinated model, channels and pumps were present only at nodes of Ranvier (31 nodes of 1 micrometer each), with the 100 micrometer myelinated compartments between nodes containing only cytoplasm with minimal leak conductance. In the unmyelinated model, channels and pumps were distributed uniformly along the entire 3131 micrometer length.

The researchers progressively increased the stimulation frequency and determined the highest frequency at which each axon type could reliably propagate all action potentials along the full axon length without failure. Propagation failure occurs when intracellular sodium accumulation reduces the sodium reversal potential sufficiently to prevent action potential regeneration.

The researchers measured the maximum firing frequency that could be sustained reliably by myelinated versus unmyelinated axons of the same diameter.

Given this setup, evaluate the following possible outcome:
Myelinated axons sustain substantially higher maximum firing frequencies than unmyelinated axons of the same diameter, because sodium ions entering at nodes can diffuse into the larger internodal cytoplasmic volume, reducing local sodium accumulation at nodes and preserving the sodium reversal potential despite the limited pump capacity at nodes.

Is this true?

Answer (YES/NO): YES